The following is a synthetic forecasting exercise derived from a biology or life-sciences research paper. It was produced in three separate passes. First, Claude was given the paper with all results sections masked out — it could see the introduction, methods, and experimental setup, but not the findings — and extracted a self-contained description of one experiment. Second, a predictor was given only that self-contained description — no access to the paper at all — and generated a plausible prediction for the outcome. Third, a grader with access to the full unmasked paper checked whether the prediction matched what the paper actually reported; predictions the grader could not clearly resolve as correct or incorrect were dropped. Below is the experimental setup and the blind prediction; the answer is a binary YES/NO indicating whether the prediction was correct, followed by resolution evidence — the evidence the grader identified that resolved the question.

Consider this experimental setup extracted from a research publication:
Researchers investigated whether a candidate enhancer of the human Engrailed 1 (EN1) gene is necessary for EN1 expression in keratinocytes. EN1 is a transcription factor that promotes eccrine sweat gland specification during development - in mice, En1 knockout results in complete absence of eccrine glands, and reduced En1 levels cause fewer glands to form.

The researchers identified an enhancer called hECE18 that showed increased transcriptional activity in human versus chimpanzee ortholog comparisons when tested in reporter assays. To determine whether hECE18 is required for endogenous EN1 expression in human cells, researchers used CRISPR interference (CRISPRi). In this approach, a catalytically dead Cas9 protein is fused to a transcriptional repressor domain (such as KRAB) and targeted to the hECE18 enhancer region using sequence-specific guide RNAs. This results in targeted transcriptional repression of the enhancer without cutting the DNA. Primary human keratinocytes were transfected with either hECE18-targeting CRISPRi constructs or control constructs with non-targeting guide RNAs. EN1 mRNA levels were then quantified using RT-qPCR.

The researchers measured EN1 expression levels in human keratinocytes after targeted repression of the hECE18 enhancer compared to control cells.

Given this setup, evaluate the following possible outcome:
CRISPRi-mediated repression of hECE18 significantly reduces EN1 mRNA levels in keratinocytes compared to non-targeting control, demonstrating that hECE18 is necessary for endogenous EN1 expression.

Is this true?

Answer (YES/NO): YES